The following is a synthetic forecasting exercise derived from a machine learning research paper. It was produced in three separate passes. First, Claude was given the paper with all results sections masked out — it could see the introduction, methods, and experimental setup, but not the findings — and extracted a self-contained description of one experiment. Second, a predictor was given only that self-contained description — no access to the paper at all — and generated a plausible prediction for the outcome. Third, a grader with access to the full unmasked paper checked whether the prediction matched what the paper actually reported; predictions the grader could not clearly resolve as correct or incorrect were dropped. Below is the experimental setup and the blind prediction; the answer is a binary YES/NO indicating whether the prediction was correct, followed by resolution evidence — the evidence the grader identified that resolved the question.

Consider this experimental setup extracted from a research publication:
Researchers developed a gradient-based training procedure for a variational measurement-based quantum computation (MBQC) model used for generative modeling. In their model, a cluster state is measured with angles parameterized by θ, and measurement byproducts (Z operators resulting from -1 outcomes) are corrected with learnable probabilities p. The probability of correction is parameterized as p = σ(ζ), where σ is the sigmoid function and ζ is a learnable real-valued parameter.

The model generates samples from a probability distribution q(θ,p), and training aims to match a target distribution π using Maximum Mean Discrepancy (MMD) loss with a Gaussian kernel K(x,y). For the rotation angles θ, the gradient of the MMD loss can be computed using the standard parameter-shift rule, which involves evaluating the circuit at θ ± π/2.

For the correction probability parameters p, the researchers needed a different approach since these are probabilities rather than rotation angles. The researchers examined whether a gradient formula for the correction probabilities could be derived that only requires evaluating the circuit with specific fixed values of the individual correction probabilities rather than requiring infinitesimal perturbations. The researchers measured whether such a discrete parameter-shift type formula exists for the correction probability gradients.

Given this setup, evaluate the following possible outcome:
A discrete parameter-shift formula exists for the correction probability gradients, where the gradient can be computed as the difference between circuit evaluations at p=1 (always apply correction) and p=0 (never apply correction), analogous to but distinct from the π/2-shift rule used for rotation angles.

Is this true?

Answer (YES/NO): YES